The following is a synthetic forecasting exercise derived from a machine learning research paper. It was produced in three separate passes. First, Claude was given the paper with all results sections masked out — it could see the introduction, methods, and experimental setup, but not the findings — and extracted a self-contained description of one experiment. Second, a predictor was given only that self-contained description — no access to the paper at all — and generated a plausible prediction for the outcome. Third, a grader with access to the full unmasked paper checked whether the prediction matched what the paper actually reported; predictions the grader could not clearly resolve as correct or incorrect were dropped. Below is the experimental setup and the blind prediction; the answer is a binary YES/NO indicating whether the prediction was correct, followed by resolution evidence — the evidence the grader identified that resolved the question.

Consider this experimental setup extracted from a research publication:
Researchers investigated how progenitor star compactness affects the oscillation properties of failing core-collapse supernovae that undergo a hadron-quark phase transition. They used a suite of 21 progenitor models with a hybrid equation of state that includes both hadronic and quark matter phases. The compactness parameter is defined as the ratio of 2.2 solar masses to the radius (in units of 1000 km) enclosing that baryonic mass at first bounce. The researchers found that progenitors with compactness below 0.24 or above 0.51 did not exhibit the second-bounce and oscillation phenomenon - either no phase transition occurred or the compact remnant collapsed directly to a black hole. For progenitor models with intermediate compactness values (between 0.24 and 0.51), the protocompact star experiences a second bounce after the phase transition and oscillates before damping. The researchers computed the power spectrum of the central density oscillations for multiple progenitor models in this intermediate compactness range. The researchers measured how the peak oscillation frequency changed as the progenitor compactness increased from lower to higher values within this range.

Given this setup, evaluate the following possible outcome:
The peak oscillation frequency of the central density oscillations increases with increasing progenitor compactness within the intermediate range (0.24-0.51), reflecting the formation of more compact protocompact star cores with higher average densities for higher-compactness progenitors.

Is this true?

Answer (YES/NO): YES